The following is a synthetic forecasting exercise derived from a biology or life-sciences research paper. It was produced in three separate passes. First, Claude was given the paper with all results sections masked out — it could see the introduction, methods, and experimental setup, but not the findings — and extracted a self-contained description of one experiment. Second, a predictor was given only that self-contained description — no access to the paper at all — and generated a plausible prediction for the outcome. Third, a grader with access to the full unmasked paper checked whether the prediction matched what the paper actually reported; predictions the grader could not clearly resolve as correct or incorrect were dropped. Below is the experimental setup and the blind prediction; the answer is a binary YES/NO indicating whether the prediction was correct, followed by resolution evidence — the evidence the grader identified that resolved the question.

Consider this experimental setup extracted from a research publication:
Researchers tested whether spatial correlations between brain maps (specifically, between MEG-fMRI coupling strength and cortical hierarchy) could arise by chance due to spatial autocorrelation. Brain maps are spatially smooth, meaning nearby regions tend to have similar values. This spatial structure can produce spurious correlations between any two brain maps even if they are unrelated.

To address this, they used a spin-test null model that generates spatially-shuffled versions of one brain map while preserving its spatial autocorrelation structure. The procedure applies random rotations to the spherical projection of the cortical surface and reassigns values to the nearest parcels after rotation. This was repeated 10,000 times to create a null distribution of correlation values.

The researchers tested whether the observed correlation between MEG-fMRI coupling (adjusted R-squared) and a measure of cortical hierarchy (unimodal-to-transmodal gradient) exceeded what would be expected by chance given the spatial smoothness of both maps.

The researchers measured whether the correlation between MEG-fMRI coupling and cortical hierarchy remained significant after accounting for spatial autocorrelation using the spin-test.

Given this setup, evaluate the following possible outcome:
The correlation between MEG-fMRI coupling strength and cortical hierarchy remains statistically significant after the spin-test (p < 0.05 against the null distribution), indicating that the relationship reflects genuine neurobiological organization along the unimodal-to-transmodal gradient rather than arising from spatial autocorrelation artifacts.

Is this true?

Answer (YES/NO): YES